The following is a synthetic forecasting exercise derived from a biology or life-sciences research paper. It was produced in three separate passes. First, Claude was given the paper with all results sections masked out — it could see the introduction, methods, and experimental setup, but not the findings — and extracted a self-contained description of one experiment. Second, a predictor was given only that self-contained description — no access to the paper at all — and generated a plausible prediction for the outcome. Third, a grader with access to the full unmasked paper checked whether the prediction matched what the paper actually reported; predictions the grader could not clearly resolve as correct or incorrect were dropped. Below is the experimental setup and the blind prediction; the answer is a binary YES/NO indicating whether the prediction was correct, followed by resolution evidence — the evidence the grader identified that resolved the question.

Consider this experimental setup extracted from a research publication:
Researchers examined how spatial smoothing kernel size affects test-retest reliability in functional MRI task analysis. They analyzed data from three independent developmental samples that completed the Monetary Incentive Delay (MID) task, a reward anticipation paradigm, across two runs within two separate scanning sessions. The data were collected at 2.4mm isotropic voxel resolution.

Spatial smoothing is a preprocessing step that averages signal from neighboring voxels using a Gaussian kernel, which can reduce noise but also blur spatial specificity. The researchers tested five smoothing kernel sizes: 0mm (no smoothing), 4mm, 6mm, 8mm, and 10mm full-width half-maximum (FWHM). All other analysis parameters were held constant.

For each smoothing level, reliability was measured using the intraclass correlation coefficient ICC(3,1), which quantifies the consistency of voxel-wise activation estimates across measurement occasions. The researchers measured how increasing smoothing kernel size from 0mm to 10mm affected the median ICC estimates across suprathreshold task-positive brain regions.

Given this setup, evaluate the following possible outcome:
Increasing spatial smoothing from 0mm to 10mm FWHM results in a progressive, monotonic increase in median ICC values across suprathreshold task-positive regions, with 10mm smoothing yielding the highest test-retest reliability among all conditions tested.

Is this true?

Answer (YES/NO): YES